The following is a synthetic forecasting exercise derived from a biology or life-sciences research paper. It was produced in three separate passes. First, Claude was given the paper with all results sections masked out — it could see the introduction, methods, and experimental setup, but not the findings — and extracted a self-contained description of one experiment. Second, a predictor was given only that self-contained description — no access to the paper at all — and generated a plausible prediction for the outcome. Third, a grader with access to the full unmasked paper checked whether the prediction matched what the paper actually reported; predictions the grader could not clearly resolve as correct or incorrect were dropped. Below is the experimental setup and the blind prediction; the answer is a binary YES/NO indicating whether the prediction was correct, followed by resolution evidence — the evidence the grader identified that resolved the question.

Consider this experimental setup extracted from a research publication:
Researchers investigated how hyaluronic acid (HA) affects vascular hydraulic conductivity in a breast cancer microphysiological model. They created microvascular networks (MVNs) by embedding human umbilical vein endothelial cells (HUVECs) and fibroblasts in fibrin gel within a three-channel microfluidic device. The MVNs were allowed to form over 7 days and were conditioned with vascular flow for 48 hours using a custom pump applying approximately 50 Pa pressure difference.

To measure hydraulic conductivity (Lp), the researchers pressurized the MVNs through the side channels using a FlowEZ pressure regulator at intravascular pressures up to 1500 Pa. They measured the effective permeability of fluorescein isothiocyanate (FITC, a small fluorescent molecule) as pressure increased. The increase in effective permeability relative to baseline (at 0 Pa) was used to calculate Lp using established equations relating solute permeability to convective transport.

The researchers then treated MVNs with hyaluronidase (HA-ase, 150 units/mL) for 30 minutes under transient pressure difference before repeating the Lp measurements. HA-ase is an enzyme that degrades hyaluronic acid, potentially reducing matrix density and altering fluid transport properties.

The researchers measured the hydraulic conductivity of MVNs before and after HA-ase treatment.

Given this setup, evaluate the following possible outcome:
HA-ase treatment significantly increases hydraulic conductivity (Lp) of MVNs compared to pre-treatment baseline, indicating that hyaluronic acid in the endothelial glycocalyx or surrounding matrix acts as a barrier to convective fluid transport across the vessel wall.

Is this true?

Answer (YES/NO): YES